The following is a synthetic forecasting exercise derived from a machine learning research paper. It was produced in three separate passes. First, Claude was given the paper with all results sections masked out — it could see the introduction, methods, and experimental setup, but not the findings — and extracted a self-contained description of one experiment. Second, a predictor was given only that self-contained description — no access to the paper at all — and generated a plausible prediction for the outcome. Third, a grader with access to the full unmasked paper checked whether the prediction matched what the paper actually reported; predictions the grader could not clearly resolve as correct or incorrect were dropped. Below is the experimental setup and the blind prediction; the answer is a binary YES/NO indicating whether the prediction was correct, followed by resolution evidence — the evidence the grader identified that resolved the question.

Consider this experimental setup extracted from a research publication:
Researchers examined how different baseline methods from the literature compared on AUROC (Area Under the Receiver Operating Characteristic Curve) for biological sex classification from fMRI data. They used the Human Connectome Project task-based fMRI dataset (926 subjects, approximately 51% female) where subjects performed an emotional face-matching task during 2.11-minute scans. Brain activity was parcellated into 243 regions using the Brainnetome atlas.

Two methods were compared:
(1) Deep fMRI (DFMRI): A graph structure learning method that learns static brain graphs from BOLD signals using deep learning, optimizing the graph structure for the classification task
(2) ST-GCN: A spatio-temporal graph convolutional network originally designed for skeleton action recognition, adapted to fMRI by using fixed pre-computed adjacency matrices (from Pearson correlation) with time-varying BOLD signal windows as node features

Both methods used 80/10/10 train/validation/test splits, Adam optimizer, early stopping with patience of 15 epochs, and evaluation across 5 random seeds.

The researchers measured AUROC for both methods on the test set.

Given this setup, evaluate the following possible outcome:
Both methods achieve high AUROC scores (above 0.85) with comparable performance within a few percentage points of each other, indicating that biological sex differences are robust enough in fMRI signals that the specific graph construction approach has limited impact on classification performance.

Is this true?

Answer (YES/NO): NO